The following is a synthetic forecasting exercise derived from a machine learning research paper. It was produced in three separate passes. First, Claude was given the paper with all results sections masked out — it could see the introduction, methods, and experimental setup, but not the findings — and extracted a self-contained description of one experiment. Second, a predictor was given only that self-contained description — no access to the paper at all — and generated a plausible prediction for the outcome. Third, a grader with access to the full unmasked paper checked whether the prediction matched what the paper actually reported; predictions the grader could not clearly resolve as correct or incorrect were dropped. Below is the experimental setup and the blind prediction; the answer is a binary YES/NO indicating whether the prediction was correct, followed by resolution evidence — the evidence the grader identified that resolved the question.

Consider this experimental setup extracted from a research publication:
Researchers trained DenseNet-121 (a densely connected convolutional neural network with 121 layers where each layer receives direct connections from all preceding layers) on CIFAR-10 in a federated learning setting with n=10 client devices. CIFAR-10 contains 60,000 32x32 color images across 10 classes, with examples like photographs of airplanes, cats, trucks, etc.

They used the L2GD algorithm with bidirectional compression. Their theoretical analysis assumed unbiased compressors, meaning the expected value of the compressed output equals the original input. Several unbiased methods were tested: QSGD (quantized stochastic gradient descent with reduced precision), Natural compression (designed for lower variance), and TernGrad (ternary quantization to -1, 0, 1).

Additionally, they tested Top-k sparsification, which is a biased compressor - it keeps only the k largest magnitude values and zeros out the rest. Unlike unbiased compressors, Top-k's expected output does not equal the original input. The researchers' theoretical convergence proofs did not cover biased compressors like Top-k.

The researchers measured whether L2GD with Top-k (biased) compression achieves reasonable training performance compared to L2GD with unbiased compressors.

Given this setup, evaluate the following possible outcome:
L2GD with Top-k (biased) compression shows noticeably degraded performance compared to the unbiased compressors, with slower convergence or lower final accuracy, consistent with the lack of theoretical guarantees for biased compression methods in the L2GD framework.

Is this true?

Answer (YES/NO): YES